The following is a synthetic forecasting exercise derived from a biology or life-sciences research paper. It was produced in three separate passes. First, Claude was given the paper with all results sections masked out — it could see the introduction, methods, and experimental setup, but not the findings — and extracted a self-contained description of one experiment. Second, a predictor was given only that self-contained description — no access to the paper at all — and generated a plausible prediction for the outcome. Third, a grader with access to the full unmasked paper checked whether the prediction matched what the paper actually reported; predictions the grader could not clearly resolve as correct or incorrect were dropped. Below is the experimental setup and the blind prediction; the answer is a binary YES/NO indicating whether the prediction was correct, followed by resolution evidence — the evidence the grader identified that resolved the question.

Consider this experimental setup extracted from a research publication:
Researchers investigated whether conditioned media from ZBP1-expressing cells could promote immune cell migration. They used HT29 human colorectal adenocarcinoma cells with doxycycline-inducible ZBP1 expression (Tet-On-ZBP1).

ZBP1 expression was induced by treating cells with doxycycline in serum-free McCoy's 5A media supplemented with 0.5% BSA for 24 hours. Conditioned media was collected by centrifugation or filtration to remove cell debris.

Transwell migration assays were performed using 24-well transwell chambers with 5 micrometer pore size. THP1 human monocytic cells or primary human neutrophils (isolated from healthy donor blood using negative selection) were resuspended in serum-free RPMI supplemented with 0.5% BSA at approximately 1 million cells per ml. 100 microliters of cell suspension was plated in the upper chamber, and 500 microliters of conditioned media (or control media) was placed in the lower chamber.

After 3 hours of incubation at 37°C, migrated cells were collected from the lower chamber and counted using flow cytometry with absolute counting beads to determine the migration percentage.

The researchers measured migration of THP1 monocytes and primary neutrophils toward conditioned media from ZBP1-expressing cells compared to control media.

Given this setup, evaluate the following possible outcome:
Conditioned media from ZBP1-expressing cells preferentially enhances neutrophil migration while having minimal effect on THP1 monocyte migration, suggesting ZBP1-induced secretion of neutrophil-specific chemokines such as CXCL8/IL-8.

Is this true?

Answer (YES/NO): NO